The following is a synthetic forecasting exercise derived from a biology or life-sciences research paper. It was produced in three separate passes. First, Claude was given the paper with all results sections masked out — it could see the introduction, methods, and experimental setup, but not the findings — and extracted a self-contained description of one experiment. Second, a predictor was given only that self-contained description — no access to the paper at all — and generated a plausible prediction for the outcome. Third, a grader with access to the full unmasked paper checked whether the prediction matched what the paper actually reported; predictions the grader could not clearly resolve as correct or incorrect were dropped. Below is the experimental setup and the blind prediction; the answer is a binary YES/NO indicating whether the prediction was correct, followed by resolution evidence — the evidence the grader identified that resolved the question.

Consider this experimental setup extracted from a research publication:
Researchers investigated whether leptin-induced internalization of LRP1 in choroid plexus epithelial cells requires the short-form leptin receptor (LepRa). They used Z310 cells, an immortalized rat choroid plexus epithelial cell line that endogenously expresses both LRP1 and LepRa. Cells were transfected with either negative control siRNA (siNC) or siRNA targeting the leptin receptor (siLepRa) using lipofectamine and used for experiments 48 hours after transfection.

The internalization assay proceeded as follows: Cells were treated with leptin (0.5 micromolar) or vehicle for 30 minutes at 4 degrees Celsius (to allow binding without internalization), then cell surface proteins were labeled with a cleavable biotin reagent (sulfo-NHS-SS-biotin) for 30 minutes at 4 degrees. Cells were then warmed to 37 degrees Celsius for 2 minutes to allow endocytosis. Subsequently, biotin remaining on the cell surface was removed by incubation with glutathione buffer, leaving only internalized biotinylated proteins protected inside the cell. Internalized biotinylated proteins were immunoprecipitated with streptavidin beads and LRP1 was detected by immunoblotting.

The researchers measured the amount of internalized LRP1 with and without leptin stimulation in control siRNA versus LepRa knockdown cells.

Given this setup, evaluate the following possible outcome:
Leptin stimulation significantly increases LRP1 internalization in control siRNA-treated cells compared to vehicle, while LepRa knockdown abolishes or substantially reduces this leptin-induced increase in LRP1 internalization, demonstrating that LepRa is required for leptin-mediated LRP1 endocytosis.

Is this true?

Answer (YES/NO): YES